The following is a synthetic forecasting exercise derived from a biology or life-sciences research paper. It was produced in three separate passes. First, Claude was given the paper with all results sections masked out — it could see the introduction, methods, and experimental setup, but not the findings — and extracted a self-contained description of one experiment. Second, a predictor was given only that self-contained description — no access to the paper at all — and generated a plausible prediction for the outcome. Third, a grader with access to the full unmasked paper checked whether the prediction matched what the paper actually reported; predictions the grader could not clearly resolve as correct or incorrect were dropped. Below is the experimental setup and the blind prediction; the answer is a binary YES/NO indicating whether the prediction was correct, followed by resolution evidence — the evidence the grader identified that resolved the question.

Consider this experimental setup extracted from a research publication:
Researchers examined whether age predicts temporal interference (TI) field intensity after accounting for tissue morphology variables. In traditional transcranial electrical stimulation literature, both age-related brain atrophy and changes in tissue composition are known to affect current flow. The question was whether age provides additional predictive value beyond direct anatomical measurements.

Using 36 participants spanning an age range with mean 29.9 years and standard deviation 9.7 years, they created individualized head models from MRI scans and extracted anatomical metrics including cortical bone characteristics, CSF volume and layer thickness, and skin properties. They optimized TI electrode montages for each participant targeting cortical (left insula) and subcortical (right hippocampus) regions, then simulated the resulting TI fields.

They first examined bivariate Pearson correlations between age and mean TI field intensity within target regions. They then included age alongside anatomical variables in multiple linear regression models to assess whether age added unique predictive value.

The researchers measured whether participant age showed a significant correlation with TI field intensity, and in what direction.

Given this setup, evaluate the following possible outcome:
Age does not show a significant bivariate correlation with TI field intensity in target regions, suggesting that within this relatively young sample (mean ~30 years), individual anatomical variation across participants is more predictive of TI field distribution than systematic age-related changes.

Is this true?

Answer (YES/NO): NO